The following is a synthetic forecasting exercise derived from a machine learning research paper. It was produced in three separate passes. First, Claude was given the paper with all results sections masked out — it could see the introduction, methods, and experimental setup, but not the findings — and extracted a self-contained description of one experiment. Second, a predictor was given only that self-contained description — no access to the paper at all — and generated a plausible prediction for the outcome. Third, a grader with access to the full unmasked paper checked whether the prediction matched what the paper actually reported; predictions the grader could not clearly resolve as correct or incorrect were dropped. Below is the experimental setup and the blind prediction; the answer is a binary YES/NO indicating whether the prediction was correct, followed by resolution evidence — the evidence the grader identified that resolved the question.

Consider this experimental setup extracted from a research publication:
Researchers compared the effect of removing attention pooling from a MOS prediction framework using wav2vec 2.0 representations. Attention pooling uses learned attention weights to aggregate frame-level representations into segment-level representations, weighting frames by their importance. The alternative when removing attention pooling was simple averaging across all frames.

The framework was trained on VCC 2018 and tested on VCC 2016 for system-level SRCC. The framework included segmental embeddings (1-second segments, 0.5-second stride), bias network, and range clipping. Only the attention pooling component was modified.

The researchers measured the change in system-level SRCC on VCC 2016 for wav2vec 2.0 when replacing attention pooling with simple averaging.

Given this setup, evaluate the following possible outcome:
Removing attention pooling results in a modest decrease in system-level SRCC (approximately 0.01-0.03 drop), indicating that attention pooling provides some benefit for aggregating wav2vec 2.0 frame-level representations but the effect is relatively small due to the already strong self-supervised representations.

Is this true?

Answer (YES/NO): NO